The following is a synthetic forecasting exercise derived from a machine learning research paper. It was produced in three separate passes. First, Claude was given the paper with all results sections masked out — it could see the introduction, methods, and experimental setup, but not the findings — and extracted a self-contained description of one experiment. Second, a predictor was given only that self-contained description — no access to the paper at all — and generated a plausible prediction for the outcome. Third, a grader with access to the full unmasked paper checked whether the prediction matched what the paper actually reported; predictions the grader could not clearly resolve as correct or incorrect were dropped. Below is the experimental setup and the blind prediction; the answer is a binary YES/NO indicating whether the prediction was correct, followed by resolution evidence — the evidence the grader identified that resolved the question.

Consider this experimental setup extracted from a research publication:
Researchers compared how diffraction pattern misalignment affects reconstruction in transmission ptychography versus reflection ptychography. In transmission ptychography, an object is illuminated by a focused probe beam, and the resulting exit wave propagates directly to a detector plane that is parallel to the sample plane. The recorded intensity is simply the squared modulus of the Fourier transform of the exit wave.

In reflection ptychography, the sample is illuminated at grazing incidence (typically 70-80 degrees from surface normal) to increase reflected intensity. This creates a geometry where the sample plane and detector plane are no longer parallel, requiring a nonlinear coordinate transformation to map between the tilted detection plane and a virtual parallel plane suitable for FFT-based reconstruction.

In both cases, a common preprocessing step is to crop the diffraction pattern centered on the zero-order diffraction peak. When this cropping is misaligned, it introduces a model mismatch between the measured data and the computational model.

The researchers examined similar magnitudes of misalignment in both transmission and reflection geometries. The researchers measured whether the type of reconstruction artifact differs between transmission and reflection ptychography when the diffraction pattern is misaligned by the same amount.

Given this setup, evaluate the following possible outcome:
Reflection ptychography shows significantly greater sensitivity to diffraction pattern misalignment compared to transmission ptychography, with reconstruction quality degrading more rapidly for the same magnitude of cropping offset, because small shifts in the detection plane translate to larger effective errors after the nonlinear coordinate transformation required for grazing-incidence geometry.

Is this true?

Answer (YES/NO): YES